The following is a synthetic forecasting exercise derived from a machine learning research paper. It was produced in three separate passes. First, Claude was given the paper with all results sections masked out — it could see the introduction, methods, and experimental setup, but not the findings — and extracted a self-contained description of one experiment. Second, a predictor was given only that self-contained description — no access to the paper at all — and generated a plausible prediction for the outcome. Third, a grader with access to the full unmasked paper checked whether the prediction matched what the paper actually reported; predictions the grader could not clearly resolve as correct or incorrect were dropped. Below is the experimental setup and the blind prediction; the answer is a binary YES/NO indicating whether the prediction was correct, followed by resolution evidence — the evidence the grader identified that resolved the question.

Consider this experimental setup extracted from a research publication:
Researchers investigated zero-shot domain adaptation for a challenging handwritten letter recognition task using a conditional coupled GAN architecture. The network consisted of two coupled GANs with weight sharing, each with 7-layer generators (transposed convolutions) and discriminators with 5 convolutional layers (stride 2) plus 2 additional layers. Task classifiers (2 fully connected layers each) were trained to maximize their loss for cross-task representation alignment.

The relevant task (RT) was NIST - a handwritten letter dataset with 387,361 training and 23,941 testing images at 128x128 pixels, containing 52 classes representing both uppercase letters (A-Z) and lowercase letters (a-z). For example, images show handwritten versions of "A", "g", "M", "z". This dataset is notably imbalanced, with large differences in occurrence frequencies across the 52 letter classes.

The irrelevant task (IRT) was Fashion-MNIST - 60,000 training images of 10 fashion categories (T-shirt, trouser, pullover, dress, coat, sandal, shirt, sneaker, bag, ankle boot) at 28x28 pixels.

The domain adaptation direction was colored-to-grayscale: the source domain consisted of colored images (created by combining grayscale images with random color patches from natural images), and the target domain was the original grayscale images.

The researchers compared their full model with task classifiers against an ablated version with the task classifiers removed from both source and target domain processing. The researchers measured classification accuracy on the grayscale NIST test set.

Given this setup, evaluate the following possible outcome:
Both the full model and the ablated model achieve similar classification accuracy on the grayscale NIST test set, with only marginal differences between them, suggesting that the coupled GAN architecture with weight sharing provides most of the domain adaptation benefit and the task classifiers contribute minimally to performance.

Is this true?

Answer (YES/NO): NO